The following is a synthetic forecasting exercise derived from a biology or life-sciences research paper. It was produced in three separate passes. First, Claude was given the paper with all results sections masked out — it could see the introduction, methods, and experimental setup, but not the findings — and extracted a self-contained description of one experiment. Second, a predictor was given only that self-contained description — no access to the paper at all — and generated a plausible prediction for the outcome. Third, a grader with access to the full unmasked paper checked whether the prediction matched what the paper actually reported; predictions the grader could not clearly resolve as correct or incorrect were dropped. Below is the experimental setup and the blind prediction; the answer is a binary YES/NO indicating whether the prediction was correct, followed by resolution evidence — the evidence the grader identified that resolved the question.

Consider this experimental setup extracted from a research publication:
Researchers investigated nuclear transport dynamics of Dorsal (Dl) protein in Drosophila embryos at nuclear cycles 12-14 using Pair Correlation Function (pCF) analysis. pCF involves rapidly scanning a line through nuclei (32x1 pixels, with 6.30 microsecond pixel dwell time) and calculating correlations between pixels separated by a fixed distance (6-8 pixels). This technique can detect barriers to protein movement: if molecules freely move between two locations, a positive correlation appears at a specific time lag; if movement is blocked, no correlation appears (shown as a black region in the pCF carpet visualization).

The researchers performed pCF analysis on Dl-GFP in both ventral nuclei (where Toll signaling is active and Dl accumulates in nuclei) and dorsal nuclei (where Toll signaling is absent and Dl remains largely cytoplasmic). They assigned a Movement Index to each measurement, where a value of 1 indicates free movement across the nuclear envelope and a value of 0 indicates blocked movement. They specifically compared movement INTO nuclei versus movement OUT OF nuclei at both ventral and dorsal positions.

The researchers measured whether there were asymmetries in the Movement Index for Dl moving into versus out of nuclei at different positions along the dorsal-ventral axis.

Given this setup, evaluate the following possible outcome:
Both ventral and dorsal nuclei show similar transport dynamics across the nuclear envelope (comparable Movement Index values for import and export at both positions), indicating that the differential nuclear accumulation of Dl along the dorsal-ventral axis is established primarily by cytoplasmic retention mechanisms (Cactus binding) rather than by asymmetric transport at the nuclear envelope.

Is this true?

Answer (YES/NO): NO